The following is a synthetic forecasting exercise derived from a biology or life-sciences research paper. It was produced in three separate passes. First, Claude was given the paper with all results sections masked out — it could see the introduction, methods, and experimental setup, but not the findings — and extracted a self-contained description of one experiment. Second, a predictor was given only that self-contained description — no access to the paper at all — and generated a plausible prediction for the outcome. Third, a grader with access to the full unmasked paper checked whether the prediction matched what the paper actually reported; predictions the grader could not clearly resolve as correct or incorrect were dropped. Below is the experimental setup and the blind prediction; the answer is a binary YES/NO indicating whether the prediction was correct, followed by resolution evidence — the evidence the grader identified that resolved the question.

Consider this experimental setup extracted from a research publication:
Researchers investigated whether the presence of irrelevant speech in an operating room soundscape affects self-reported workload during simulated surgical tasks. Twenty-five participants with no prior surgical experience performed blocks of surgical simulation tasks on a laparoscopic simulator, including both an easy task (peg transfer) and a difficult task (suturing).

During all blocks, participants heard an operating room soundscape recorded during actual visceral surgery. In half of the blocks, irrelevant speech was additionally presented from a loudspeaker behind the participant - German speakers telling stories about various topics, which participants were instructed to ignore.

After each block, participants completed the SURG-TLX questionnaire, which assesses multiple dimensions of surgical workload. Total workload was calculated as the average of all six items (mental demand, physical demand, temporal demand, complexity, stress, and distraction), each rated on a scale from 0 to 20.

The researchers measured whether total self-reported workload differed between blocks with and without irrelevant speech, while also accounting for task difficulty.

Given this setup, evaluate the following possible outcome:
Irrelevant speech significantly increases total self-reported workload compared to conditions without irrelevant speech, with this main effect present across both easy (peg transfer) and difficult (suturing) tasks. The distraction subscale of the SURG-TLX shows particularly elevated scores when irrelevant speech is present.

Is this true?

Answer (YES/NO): YES